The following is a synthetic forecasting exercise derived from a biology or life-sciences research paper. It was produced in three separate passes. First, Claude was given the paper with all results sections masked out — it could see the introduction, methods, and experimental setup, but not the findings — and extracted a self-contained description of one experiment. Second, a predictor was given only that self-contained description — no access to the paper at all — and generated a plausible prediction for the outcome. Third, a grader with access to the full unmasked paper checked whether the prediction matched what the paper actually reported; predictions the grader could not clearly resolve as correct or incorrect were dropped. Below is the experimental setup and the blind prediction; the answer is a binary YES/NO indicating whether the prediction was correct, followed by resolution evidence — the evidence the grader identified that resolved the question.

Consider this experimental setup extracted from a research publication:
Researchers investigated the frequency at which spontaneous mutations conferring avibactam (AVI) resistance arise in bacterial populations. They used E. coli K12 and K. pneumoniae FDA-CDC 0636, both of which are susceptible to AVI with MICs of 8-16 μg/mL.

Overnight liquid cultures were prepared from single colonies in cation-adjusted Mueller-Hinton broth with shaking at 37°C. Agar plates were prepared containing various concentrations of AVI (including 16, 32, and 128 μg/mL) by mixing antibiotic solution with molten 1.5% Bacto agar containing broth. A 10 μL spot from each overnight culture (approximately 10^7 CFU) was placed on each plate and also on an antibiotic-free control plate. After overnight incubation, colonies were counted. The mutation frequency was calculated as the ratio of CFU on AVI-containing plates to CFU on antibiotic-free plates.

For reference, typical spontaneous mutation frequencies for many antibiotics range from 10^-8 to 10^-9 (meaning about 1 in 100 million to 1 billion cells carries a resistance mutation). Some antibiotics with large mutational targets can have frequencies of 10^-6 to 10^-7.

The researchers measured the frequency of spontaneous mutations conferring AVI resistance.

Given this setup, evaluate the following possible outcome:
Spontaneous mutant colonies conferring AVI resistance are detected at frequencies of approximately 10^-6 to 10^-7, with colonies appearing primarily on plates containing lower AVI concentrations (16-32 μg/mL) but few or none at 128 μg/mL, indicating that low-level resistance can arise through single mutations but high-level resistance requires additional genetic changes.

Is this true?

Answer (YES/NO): NO